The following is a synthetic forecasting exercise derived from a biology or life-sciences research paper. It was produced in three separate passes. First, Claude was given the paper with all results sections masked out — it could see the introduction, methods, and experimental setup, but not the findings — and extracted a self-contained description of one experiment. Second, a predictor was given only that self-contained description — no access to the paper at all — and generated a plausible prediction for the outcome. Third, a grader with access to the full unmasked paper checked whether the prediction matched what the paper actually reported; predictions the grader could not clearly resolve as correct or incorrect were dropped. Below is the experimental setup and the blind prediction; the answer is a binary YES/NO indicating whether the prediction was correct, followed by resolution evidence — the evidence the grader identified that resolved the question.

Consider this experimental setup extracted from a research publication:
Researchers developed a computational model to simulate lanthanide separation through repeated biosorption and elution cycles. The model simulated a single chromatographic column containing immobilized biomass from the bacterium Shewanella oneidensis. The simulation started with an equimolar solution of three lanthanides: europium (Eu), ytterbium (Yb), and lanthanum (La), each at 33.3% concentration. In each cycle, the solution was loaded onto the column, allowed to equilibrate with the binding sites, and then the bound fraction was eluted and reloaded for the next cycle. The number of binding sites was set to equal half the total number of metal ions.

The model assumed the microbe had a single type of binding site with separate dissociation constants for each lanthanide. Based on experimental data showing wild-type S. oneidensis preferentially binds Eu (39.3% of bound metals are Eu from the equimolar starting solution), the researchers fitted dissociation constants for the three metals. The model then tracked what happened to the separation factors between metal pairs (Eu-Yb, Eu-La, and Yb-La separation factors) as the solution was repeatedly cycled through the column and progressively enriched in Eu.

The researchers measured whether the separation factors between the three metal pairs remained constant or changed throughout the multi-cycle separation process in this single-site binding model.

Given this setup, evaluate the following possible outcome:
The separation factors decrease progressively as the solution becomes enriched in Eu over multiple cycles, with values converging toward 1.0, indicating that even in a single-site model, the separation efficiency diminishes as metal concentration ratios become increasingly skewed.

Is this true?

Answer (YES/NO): NO